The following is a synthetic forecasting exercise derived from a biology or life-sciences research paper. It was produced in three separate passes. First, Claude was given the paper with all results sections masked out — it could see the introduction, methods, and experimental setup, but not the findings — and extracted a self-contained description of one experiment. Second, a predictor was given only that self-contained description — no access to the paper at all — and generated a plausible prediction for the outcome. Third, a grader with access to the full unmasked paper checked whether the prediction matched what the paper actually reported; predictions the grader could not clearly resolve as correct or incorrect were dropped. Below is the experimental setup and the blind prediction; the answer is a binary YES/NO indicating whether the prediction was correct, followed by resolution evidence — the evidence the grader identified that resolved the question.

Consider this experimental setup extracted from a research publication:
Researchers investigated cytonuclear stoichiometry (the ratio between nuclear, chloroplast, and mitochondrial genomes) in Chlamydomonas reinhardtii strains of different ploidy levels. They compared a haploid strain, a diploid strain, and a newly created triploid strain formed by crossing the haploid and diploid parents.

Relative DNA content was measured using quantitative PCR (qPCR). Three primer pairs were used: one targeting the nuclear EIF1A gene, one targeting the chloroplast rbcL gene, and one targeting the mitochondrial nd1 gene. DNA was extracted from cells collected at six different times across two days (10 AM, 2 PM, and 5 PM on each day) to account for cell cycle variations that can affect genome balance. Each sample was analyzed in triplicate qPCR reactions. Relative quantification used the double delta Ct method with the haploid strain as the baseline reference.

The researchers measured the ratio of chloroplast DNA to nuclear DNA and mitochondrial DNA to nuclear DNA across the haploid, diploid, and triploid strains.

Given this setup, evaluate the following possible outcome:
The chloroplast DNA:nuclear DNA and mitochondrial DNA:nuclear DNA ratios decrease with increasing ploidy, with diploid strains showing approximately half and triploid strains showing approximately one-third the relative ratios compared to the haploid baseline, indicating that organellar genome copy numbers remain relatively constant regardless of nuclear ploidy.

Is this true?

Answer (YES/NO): NO